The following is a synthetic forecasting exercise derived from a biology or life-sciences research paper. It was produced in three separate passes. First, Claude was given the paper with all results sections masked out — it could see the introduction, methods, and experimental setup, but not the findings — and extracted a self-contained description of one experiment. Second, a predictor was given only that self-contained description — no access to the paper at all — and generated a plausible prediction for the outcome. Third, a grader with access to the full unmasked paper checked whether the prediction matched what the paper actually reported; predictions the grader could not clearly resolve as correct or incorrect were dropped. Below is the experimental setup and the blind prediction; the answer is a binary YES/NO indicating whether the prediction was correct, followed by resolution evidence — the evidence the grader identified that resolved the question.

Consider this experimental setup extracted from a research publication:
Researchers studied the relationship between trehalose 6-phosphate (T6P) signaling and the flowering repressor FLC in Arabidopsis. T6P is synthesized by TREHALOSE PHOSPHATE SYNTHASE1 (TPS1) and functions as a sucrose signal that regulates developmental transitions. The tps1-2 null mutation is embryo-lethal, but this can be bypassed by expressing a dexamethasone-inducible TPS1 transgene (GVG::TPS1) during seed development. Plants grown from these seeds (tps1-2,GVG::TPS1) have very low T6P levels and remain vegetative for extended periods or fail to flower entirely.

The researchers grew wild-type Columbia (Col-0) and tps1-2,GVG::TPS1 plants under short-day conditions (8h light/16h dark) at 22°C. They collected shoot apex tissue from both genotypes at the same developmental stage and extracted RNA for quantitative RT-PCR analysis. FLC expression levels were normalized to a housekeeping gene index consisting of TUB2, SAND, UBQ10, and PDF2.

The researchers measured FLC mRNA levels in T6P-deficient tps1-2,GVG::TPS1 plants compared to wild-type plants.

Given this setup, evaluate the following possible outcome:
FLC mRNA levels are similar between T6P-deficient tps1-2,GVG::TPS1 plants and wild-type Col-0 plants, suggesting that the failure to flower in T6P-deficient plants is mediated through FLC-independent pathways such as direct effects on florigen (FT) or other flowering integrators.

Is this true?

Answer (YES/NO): NO